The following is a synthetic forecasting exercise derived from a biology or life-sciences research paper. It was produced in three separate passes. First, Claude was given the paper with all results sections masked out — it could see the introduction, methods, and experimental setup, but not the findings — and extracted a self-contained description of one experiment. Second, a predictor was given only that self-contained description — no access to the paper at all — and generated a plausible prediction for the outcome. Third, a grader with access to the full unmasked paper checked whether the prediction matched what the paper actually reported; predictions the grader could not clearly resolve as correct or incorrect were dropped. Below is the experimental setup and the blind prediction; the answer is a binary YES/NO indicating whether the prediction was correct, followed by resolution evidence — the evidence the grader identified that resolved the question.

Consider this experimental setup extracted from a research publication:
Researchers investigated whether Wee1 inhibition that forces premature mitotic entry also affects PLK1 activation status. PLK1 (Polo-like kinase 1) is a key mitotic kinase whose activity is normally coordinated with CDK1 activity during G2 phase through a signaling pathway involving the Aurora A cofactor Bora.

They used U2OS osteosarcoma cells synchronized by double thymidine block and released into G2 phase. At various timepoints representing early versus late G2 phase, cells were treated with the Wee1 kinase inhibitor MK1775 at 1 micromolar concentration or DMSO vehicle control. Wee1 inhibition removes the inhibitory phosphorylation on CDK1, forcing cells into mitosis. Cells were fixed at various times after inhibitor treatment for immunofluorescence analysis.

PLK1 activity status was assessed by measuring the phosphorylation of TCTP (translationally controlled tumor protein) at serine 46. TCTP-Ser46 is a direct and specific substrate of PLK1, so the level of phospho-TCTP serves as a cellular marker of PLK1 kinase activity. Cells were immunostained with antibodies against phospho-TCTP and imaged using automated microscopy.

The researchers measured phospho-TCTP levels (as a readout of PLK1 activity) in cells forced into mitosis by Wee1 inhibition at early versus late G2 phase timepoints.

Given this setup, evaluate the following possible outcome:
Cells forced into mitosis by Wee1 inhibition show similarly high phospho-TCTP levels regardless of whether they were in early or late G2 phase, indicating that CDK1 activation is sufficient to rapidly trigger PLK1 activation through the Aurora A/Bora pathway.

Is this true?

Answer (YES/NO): NO